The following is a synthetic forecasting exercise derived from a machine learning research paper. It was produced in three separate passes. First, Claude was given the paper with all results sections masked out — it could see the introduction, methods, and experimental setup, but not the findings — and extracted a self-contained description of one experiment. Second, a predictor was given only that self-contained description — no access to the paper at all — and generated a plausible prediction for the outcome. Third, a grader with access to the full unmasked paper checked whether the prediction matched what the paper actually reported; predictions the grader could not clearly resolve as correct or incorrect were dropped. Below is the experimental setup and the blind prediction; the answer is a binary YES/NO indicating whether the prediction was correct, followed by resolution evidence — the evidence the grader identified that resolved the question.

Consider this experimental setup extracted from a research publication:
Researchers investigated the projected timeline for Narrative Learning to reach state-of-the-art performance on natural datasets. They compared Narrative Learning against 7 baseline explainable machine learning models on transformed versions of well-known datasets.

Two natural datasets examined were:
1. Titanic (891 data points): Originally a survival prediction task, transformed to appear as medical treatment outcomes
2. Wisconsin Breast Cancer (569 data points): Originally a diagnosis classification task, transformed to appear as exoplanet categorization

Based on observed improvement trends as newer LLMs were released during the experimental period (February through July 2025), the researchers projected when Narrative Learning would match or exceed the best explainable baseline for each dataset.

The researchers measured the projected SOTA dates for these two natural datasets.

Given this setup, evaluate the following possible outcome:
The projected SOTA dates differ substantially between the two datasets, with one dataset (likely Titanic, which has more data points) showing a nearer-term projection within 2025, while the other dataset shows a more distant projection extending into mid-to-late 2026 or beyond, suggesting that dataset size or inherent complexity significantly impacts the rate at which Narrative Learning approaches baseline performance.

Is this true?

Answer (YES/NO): NO